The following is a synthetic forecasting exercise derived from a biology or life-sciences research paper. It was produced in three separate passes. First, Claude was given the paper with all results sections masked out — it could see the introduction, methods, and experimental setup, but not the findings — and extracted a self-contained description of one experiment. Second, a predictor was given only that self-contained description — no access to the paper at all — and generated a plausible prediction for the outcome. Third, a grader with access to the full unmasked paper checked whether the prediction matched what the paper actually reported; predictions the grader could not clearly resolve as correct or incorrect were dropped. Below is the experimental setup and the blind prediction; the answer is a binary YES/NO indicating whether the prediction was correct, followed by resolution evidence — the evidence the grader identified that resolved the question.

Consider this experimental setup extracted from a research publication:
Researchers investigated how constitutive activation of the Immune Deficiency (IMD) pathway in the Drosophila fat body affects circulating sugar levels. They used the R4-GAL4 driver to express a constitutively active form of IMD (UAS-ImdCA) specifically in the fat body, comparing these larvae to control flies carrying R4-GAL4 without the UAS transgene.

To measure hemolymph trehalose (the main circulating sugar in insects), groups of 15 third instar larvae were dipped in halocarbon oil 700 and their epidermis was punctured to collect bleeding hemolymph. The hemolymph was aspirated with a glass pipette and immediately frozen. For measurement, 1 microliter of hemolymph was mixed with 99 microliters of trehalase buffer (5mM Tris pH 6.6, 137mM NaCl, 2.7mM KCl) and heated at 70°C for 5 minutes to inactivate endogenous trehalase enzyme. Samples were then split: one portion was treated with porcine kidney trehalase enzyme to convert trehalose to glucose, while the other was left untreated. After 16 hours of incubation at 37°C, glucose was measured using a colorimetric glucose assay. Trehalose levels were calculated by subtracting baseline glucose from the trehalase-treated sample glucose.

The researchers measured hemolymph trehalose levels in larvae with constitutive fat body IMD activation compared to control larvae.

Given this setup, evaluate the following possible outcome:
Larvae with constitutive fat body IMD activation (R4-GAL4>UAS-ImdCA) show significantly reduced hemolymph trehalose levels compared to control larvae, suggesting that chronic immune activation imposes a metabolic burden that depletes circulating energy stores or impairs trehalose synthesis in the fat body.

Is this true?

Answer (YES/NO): NO